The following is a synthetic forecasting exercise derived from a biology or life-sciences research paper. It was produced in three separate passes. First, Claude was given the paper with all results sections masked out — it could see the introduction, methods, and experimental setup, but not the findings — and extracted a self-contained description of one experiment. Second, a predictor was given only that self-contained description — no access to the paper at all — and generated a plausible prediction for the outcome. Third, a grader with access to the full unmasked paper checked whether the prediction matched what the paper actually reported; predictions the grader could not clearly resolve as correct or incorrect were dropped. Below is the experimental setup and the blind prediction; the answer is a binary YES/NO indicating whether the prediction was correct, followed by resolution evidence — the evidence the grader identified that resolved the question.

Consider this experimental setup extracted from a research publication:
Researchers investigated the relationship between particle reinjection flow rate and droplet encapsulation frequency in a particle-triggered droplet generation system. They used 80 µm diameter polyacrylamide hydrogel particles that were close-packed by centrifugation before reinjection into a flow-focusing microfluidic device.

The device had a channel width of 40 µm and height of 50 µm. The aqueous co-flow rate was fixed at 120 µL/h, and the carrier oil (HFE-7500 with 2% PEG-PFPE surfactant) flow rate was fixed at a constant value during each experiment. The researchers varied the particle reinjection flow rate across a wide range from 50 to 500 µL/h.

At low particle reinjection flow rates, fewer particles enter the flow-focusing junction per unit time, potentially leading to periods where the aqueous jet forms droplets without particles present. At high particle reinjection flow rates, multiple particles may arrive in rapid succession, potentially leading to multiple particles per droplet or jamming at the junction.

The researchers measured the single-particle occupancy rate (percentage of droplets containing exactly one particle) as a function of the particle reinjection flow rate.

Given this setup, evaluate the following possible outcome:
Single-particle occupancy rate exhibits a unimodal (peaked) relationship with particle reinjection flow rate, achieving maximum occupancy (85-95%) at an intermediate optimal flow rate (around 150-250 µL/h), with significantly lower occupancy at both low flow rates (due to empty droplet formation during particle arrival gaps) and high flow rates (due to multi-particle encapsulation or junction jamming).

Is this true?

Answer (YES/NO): NO